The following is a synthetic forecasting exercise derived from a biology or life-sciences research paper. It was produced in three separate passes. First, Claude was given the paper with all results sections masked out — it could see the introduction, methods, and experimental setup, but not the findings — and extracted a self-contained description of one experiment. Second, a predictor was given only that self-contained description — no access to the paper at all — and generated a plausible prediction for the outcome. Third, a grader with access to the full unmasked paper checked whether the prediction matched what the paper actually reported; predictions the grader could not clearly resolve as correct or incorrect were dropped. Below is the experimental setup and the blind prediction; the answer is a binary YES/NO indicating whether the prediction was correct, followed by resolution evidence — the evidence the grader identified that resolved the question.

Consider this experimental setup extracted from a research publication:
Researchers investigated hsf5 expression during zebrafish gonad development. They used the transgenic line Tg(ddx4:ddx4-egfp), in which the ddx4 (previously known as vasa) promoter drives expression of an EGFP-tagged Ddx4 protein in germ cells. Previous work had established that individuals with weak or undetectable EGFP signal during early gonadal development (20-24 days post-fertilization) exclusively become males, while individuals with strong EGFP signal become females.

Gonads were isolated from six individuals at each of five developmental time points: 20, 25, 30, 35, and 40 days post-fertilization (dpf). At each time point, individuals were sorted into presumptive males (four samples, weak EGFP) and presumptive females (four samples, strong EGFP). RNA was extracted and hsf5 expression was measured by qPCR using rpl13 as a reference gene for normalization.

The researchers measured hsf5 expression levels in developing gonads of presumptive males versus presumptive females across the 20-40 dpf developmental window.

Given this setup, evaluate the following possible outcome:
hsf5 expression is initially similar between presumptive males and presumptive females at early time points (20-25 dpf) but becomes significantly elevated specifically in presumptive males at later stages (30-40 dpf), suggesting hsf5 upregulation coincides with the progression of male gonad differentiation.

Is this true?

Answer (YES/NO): NO